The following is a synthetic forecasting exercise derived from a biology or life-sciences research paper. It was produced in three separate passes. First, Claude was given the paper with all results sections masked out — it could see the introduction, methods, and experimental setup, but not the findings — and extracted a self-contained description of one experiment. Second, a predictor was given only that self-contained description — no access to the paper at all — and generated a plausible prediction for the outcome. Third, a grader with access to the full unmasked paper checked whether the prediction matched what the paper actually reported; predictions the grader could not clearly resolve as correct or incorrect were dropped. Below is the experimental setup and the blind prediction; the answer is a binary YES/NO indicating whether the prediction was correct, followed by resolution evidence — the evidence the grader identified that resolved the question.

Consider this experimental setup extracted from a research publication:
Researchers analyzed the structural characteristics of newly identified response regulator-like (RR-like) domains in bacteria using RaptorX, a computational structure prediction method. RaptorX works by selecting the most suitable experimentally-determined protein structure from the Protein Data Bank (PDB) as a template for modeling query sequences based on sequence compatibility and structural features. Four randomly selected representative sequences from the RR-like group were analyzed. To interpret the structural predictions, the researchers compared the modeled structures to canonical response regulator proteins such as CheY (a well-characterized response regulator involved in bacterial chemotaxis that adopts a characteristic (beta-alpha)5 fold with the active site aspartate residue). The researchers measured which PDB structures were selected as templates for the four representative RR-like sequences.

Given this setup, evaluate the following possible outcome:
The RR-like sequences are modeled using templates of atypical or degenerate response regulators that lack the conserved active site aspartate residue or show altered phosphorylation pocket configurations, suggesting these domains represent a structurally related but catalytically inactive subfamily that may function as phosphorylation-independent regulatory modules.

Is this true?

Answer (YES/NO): NO